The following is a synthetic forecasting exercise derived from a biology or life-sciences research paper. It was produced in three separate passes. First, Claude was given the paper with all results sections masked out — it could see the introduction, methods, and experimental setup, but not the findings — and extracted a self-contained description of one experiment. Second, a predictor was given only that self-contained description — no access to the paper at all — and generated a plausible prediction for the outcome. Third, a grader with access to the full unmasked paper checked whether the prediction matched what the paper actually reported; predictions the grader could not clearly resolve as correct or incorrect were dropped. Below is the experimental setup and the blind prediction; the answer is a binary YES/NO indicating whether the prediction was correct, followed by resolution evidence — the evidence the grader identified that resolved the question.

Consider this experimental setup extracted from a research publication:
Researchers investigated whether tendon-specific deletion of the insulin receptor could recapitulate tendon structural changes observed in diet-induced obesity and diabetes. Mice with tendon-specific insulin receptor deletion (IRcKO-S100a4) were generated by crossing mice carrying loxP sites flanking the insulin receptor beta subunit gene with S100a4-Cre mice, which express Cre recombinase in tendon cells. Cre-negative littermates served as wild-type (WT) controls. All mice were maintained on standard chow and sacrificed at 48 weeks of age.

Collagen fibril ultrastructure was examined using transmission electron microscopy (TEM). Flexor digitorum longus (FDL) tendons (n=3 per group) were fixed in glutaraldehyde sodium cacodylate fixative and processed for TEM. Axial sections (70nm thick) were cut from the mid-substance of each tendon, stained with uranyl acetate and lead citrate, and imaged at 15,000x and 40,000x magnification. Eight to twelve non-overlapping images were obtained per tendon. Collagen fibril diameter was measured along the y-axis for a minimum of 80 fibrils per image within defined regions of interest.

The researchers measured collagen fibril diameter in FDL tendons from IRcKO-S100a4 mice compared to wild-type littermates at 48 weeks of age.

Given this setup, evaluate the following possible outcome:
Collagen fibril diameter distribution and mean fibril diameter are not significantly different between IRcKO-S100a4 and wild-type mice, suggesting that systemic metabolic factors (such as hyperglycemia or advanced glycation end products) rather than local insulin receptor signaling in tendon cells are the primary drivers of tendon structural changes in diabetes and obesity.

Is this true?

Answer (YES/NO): YES